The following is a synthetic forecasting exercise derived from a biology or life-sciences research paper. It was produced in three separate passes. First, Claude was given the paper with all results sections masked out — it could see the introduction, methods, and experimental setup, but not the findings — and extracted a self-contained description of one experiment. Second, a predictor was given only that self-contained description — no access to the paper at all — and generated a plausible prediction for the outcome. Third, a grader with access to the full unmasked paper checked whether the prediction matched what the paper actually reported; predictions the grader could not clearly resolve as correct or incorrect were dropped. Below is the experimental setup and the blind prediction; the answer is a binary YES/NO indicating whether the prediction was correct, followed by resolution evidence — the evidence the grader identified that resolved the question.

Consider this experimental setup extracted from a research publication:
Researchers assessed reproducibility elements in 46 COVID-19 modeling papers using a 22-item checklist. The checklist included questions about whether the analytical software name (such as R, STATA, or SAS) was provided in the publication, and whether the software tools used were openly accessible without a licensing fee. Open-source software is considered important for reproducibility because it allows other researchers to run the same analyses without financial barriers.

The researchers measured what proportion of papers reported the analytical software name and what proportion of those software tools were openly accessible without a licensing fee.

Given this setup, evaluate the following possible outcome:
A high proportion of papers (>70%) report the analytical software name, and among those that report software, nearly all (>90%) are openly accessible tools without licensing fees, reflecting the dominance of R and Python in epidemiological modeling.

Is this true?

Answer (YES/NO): NO